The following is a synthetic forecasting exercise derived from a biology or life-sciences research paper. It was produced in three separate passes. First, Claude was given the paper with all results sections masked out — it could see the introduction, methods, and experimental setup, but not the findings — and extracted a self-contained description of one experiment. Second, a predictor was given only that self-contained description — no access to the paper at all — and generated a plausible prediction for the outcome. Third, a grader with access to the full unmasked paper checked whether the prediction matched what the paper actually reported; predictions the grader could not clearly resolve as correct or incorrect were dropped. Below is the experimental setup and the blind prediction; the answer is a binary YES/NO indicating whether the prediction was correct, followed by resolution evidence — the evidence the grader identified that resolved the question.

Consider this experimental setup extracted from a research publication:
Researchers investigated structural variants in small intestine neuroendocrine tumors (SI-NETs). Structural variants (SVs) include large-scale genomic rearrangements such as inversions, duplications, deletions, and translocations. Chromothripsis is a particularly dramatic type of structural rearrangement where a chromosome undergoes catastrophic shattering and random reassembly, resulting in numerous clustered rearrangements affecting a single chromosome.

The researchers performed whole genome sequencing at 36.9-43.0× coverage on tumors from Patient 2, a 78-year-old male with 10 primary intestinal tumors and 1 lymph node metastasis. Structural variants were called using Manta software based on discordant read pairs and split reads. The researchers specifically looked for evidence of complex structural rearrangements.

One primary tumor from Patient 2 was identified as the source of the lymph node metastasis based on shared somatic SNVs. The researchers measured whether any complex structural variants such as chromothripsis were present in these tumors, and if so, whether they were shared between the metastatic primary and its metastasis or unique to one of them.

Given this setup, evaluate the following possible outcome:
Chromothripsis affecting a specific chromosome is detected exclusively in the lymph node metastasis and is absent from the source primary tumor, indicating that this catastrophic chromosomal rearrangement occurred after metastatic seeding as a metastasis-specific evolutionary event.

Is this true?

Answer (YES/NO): NO